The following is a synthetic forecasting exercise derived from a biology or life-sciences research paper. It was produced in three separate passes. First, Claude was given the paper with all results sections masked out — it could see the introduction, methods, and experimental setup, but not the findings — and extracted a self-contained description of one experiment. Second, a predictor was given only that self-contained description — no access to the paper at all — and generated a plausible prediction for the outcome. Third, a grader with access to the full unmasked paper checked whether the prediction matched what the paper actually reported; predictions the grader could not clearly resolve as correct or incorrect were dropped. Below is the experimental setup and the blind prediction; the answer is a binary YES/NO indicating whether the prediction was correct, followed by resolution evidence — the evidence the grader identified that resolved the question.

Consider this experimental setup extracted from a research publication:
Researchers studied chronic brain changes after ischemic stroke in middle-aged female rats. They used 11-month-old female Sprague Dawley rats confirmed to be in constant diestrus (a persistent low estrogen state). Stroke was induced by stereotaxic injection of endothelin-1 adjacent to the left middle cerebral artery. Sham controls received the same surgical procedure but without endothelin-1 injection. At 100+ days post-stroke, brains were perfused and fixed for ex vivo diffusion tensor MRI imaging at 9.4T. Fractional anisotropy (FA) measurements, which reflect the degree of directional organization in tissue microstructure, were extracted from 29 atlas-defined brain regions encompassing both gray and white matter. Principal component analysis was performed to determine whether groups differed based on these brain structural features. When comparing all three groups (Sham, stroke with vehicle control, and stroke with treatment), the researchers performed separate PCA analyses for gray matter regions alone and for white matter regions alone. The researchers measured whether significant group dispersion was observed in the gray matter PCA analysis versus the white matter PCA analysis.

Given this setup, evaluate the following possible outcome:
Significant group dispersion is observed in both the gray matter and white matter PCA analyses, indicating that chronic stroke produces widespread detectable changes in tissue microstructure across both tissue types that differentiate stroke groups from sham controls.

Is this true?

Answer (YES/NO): NO